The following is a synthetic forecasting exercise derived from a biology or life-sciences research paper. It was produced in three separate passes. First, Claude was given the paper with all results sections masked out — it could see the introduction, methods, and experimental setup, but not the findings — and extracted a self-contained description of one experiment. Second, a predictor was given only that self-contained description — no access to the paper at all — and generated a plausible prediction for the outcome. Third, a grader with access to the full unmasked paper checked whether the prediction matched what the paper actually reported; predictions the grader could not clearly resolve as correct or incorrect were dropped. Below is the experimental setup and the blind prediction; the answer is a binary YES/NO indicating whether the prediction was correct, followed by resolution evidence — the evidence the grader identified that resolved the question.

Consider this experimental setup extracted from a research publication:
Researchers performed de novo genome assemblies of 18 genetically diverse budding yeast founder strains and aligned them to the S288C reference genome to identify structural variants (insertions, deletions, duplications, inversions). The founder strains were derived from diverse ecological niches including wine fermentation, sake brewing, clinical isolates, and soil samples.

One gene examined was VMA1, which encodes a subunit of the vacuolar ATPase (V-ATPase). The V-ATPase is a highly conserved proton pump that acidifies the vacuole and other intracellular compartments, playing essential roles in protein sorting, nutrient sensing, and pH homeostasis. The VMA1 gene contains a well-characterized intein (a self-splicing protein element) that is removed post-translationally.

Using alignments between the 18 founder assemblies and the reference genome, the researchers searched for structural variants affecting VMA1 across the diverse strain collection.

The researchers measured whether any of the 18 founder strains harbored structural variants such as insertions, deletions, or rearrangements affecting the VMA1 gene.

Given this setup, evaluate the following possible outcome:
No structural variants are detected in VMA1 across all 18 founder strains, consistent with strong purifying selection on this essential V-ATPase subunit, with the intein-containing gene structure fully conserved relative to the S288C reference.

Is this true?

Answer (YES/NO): NO